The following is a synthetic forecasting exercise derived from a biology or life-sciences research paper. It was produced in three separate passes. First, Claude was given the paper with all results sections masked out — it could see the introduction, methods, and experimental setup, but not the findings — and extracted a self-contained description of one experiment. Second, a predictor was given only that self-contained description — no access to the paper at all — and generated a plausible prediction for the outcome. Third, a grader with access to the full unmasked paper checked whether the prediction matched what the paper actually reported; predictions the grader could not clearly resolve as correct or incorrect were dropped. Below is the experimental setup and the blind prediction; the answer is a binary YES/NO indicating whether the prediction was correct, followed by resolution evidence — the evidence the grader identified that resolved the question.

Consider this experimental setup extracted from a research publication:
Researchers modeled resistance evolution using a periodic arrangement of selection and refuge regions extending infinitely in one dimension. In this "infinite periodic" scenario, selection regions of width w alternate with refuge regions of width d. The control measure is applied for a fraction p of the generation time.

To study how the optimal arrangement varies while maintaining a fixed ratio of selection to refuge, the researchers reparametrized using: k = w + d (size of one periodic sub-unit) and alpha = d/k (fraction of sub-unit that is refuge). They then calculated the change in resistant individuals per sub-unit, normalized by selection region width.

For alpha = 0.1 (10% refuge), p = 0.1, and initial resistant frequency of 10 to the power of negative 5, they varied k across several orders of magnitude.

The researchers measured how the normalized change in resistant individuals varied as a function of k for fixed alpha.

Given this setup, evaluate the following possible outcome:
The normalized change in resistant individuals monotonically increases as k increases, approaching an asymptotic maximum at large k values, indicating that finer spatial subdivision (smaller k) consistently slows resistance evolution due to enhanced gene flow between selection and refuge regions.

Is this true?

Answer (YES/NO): NO